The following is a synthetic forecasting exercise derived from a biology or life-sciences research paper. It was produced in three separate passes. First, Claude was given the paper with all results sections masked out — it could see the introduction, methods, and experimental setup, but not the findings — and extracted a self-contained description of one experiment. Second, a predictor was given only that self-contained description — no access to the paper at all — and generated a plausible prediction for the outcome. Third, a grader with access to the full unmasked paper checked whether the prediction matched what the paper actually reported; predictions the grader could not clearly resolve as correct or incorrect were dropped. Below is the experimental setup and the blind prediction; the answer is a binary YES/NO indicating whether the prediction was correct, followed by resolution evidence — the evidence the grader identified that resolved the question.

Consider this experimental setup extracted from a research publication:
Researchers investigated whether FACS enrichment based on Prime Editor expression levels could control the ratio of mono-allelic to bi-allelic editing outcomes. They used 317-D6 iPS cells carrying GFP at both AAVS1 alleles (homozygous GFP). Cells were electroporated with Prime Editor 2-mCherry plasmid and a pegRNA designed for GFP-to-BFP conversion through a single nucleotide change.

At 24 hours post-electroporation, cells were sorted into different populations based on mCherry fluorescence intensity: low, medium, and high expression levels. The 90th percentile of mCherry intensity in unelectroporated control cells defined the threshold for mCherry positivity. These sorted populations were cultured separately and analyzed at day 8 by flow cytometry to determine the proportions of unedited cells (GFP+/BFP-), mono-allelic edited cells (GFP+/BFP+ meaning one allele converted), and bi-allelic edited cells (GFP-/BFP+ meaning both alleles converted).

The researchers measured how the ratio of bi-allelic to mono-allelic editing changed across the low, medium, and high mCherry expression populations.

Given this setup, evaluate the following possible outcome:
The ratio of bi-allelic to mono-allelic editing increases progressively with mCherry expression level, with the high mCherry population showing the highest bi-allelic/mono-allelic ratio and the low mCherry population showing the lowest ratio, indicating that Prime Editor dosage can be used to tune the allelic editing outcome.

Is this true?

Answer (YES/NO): YES